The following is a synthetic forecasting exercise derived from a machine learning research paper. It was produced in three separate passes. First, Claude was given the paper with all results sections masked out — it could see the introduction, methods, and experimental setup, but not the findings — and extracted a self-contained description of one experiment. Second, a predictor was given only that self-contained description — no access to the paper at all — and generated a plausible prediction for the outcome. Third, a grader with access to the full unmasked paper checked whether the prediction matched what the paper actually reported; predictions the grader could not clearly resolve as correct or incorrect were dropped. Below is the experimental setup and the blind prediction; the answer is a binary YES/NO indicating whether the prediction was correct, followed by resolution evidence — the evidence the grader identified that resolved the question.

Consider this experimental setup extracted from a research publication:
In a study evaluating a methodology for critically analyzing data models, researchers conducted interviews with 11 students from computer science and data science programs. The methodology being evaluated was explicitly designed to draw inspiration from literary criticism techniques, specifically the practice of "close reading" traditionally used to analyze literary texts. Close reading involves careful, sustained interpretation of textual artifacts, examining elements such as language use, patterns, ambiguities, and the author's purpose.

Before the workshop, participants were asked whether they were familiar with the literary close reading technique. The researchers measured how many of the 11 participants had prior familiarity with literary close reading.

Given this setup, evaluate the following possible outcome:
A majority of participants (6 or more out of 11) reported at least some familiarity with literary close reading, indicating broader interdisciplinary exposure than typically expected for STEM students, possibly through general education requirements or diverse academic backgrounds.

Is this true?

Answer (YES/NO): NO